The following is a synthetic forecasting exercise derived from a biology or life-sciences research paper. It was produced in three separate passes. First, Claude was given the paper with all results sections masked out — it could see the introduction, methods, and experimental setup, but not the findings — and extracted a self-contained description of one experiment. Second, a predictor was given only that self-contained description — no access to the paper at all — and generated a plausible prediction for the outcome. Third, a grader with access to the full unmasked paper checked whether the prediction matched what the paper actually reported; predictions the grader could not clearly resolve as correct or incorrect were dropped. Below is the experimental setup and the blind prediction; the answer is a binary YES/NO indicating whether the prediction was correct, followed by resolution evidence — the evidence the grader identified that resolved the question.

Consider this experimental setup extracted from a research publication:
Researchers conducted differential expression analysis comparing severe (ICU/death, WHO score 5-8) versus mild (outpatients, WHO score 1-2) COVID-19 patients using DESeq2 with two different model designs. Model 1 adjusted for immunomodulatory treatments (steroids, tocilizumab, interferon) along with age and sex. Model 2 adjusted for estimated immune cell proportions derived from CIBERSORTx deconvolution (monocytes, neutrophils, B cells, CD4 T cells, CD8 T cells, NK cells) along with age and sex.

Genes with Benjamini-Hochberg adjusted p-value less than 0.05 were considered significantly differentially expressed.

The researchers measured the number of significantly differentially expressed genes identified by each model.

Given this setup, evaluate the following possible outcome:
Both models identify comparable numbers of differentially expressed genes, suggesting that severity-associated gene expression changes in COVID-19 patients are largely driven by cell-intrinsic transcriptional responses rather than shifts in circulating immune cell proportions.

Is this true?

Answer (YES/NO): NO